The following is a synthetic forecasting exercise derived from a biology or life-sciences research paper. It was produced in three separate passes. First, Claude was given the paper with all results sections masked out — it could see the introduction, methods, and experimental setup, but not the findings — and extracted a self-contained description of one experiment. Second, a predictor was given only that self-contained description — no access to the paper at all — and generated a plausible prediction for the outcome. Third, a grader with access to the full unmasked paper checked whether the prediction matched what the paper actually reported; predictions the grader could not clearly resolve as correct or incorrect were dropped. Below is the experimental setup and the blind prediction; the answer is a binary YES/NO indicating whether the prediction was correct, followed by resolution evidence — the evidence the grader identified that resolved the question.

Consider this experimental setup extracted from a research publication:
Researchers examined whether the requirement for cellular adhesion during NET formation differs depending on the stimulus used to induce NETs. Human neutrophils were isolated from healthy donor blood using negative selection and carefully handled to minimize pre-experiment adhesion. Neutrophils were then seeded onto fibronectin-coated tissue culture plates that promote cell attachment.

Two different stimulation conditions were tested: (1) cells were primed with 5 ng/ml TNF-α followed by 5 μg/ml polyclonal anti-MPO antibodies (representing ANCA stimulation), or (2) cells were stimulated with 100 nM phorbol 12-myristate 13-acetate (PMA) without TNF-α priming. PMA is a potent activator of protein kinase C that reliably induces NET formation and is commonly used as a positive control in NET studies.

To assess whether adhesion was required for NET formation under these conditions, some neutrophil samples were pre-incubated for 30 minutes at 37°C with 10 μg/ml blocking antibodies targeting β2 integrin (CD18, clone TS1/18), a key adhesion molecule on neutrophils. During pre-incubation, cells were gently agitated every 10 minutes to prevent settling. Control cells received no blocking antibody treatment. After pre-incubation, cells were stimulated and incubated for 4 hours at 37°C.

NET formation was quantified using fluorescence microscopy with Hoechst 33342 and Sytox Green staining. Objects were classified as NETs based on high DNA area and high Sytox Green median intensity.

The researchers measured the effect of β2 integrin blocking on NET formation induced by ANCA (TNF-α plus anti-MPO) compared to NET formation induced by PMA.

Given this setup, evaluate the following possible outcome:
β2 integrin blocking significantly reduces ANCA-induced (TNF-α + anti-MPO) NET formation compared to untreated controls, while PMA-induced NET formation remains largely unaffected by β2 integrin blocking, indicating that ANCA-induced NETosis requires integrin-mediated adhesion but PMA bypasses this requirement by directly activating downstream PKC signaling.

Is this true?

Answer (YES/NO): YES